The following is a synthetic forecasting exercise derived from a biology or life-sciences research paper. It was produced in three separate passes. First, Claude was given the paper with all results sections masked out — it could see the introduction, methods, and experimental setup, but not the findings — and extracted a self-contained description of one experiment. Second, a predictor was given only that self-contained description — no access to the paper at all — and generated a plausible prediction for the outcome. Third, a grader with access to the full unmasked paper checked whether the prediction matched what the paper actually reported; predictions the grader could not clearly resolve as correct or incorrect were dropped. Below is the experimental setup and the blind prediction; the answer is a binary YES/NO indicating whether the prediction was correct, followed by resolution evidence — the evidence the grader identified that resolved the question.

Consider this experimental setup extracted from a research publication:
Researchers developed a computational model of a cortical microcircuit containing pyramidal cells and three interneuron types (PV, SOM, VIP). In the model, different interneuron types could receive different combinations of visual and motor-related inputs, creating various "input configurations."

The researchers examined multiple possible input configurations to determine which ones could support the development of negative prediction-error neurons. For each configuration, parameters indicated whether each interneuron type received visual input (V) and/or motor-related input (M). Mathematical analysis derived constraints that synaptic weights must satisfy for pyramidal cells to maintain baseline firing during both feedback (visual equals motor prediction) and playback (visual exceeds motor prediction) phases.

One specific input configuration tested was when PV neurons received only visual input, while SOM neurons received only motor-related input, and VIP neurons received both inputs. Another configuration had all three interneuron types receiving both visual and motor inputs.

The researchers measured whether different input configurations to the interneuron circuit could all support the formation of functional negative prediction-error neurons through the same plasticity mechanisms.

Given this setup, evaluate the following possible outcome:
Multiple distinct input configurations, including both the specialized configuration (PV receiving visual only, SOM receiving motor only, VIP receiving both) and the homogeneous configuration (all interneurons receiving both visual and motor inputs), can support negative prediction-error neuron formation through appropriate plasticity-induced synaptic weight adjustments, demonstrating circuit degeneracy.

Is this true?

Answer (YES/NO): NO